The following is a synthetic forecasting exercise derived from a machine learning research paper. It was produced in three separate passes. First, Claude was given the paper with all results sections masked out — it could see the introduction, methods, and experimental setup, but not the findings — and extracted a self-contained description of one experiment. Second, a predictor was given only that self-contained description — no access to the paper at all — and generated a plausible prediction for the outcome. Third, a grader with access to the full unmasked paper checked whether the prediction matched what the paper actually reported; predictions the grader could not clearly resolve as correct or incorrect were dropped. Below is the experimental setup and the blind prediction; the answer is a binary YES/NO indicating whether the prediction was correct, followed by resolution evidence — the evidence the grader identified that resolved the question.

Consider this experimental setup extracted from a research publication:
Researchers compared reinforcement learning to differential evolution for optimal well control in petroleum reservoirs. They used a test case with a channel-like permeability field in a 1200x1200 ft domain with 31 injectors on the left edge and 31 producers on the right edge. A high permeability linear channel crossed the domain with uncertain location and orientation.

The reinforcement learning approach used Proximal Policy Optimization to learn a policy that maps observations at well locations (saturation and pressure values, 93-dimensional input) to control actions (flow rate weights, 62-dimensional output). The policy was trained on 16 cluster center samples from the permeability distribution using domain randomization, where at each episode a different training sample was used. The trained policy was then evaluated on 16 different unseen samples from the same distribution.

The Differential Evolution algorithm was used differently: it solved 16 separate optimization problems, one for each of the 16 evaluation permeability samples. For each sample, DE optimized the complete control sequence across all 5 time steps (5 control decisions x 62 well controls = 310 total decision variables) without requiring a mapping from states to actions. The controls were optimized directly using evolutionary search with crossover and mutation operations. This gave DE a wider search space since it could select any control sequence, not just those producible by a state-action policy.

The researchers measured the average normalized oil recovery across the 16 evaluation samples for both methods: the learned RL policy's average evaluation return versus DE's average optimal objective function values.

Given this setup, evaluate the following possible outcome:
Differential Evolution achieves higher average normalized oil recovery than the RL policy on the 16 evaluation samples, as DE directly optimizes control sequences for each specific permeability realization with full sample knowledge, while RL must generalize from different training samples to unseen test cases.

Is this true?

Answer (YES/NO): NO